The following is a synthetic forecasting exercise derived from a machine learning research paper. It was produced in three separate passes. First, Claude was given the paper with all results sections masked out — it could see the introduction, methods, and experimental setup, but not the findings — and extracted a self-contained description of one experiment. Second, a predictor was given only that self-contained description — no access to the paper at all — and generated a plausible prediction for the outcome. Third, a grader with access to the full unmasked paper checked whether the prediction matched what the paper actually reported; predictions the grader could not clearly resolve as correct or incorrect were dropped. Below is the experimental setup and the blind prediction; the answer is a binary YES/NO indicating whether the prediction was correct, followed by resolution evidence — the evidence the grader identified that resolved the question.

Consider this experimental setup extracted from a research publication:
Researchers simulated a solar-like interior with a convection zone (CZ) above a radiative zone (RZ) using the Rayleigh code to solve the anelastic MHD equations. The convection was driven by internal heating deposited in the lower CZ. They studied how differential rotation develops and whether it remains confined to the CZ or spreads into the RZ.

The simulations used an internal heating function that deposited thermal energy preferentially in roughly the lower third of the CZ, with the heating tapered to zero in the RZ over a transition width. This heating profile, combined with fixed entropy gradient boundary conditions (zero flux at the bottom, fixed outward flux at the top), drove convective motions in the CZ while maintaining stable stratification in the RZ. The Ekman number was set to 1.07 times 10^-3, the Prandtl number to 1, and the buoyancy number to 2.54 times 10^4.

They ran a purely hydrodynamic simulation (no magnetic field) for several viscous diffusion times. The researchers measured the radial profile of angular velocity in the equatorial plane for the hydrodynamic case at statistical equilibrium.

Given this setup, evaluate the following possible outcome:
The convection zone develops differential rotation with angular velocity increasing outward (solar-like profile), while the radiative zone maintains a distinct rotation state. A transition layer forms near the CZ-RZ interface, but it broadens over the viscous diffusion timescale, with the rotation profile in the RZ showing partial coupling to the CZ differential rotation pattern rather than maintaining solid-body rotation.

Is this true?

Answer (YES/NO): NO